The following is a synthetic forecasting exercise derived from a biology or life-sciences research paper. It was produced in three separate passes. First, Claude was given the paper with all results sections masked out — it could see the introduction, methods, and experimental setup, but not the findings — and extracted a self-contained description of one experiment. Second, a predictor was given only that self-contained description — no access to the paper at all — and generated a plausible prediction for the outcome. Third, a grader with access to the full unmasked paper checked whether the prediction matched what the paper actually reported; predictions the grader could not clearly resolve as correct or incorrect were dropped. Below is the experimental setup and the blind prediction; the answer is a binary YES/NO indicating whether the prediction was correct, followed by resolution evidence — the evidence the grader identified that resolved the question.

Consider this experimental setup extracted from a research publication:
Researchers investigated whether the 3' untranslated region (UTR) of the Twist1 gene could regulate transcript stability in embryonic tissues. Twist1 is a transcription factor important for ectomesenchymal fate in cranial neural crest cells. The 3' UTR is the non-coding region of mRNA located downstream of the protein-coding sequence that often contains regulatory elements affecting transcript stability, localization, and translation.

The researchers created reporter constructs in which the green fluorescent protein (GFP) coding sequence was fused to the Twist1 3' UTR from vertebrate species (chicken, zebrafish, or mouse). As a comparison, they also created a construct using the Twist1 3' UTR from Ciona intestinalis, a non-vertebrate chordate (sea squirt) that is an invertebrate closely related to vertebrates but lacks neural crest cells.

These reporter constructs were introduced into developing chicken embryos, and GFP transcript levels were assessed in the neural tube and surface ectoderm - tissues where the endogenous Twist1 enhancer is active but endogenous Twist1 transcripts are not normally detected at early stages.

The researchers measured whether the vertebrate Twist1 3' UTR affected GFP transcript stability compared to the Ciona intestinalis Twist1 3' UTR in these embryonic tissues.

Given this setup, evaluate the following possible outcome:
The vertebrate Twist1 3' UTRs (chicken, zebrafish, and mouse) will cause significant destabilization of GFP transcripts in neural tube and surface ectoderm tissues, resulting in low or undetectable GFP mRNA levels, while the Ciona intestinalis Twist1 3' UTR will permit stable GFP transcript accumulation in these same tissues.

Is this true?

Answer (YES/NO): YES